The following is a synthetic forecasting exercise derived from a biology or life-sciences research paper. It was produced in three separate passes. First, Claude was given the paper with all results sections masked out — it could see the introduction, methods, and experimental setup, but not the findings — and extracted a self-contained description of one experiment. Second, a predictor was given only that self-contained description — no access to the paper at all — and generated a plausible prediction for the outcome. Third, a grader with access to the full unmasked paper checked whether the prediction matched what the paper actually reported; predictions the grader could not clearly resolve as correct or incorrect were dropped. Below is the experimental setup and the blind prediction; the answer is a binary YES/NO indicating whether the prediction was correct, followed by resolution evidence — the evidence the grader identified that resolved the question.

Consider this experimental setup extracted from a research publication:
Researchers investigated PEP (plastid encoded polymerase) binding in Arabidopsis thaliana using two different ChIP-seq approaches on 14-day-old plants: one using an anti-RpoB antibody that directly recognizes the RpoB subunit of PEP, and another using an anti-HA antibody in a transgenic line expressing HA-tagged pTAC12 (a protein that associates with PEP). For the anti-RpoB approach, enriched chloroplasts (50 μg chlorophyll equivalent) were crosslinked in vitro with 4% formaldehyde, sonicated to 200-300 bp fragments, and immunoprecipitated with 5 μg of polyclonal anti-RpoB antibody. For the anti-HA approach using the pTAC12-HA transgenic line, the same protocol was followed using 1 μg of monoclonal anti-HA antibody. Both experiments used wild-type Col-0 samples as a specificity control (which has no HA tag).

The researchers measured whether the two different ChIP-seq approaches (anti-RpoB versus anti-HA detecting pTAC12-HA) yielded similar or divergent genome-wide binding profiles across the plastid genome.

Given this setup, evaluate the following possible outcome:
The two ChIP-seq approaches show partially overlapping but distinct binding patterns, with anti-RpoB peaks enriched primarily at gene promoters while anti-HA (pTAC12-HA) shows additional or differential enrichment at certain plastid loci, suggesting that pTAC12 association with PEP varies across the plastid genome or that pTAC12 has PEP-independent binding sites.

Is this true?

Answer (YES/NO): NO